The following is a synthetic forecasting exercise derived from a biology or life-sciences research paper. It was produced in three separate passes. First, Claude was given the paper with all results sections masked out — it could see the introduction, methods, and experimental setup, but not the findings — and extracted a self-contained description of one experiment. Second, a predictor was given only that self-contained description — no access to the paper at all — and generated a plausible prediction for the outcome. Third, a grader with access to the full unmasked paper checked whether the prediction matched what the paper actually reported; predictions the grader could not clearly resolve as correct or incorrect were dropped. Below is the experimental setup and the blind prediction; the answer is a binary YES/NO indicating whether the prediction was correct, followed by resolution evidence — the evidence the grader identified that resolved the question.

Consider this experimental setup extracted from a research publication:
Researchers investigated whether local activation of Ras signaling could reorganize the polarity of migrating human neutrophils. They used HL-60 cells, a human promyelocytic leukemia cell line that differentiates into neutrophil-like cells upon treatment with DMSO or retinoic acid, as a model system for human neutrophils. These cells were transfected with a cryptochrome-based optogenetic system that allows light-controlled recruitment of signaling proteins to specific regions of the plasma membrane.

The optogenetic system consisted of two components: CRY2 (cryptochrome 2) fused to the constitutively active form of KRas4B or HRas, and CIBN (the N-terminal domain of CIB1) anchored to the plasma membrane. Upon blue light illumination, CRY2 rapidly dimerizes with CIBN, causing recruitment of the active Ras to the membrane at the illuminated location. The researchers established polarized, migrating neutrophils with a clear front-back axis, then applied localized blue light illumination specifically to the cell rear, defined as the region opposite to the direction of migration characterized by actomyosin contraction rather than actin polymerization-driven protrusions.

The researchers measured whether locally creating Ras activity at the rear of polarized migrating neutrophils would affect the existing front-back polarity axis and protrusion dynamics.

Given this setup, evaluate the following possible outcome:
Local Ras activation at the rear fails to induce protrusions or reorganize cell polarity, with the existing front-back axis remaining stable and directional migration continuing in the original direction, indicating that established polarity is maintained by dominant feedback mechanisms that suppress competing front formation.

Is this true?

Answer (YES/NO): NO